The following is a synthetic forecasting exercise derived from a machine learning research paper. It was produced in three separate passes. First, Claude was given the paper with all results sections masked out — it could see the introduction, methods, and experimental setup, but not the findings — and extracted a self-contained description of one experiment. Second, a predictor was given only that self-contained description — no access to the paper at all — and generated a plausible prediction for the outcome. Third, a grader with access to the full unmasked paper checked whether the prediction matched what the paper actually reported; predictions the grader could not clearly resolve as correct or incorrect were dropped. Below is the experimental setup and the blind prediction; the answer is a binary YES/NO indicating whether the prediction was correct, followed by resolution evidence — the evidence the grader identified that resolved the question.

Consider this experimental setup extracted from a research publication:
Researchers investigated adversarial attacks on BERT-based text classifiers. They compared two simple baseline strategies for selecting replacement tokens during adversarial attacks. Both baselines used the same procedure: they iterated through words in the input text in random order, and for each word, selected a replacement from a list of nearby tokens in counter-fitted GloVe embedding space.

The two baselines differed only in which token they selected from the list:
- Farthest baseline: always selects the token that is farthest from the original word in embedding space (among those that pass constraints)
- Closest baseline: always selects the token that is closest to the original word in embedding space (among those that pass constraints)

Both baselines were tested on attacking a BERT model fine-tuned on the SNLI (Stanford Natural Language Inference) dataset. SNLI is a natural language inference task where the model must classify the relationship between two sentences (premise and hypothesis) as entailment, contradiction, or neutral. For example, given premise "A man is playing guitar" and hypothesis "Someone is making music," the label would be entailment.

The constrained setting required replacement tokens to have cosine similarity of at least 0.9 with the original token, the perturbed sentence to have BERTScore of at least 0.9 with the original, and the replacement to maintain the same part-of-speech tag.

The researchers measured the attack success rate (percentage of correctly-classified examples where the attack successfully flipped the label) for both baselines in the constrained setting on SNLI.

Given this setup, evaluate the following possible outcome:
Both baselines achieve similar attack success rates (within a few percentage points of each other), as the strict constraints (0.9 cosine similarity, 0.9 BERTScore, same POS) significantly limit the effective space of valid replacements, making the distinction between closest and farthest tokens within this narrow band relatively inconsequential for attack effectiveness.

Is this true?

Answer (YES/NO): NO